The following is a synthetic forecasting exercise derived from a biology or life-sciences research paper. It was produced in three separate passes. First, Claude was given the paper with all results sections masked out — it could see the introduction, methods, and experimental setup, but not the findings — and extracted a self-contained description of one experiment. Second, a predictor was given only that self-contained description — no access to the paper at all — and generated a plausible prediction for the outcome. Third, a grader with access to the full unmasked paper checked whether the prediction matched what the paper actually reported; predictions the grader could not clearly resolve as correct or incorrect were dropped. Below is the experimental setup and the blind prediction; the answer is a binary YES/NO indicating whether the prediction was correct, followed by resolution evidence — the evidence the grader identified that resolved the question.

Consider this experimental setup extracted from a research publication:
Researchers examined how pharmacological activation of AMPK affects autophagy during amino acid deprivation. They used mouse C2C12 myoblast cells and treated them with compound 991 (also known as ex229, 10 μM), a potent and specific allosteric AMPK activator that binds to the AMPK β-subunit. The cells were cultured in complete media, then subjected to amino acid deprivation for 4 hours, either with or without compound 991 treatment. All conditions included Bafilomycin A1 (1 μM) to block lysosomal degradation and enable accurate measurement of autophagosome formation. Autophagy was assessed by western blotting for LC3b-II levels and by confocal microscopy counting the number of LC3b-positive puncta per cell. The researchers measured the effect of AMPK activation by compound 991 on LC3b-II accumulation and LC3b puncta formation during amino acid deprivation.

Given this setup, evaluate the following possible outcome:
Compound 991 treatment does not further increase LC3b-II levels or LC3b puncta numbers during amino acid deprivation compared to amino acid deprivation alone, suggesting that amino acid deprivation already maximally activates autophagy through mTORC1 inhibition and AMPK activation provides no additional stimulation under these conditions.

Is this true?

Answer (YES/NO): NO